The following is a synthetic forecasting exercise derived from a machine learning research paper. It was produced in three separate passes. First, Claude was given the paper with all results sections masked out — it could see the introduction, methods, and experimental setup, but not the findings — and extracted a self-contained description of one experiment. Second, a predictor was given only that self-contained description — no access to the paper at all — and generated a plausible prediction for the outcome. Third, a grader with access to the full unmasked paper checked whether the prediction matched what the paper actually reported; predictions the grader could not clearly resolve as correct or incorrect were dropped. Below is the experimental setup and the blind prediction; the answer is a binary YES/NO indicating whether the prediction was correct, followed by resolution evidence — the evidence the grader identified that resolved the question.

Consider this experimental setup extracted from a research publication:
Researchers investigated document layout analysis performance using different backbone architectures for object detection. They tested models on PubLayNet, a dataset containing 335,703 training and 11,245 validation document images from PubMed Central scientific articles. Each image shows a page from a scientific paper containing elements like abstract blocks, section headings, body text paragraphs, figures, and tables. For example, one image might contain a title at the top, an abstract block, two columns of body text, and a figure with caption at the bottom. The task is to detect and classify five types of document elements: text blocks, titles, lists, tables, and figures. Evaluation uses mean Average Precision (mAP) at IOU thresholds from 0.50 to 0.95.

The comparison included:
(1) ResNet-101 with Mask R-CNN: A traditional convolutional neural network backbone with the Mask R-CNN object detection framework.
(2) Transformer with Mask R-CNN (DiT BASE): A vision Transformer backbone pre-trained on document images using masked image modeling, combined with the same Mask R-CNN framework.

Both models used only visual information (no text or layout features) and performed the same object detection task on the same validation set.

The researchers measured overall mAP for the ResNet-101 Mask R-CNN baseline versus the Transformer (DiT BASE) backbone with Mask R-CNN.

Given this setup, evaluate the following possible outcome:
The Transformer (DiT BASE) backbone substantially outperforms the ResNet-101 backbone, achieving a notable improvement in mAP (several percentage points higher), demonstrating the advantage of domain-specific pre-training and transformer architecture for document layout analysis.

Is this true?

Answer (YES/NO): NO